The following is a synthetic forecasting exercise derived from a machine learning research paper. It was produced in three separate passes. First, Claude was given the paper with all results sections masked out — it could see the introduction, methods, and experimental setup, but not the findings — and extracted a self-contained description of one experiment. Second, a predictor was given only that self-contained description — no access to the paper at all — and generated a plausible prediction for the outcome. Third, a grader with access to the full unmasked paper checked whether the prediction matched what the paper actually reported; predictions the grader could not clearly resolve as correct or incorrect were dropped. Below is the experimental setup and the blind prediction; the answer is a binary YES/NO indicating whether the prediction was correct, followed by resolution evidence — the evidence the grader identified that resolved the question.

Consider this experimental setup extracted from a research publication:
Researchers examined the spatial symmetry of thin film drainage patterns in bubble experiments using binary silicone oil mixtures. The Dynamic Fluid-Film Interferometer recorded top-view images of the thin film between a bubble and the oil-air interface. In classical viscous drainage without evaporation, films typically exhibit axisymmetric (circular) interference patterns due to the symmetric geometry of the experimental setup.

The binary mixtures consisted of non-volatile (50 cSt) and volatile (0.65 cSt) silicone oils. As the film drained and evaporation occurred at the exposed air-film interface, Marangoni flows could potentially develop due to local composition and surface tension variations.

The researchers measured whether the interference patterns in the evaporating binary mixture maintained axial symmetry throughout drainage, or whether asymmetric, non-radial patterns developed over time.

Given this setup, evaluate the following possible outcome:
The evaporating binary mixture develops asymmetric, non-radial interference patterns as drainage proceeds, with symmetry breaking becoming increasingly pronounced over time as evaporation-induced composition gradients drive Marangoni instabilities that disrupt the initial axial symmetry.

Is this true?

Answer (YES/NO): NO